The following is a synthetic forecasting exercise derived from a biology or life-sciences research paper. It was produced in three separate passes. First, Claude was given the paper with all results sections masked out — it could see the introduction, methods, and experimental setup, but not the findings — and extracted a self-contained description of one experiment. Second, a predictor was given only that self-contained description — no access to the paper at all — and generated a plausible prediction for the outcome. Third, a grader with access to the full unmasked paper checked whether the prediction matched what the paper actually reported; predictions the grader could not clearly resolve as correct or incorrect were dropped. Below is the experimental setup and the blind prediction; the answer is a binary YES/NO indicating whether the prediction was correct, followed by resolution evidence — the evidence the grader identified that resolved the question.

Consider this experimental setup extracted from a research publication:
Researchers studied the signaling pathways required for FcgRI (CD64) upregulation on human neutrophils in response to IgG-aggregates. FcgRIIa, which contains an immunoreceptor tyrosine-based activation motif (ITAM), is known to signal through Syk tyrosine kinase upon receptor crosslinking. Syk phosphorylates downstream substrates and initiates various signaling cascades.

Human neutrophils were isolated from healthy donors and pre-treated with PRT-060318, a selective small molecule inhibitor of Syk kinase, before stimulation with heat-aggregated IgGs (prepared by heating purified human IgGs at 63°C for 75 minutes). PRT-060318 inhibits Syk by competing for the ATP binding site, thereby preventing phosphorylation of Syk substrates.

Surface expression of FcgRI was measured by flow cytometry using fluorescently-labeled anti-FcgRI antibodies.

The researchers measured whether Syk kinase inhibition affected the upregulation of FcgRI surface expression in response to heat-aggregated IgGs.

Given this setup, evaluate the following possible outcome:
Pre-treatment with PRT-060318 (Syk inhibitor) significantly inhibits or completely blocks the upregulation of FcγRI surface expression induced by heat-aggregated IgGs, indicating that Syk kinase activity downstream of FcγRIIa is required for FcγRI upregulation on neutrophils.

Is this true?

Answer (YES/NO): YES